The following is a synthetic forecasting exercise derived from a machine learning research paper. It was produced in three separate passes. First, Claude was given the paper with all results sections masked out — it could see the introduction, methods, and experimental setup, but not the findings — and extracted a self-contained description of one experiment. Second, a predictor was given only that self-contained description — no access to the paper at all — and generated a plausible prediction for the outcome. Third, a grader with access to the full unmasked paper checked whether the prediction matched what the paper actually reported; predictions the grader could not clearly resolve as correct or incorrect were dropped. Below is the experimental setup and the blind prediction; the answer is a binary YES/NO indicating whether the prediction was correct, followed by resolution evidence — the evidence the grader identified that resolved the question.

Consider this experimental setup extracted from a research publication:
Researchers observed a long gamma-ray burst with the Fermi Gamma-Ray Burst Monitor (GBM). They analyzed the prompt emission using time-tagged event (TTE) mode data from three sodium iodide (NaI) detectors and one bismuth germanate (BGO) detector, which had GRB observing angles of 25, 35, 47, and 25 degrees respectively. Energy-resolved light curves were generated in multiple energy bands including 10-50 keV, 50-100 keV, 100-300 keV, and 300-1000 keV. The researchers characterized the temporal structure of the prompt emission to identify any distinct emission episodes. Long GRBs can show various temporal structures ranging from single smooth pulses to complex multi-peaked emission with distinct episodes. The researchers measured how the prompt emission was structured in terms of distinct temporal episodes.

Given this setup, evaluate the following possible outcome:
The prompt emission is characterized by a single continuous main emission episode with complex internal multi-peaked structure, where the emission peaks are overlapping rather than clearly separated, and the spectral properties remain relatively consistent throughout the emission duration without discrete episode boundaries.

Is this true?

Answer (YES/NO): NO